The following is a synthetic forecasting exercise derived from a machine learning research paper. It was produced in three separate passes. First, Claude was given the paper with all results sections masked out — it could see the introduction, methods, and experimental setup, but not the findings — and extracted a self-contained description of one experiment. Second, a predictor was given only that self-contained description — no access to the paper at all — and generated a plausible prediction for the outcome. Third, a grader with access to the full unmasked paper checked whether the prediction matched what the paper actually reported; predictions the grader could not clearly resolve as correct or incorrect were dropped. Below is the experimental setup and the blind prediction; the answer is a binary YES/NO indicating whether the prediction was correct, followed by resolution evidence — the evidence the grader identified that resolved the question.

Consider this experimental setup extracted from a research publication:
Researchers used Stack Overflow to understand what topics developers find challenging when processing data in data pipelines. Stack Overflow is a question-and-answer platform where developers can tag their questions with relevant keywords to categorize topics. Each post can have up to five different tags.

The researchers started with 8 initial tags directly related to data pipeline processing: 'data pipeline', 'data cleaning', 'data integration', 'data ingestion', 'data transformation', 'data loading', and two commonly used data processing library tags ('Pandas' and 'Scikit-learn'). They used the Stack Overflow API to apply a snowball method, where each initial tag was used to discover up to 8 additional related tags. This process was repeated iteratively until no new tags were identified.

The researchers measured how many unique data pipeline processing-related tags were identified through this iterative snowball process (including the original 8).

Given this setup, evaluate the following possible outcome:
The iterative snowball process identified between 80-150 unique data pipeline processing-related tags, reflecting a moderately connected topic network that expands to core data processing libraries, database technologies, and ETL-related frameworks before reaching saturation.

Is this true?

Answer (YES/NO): NO